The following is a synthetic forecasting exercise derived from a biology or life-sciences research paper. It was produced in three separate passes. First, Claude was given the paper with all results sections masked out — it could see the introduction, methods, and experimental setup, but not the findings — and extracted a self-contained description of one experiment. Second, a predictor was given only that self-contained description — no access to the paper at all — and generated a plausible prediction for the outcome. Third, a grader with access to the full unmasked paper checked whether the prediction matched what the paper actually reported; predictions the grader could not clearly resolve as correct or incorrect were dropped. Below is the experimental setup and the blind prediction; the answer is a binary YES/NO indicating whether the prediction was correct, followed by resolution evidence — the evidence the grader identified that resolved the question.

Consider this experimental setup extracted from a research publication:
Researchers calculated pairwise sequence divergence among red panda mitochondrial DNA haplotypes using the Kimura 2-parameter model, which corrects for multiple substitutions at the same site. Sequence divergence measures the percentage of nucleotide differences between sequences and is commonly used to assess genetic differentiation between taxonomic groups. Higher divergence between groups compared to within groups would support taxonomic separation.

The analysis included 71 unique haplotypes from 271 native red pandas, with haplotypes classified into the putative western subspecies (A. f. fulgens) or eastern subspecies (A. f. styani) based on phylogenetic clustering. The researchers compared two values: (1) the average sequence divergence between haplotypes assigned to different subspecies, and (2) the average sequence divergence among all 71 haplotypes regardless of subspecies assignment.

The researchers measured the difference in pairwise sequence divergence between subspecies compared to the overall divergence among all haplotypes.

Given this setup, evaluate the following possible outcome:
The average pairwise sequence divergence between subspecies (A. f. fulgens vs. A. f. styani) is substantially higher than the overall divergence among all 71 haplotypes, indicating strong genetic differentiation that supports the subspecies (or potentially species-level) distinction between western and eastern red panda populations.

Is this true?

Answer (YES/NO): NO